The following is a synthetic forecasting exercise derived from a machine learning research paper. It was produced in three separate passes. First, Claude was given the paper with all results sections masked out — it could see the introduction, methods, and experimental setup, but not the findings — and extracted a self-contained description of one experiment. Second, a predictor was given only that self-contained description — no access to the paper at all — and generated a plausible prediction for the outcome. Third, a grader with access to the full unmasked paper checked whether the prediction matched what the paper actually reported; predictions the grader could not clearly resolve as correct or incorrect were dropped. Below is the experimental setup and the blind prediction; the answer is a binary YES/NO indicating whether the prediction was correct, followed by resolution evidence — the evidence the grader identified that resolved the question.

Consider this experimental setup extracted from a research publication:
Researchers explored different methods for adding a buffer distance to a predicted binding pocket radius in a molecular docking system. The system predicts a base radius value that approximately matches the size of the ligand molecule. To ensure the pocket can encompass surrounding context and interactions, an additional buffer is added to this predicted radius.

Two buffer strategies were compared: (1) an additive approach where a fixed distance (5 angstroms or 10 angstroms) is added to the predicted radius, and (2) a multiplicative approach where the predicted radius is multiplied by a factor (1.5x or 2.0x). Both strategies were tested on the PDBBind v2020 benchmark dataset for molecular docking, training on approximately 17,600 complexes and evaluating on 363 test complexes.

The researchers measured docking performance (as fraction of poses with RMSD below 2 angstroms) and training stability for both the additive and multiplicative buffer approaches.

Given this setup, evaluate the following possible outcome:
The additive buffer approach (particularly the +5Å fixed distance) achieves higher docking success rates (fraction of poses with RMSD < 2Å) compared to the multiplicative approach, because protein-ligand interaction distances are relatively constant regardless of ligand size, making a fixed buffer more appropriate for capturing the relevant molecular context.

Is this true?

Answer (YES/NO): NO